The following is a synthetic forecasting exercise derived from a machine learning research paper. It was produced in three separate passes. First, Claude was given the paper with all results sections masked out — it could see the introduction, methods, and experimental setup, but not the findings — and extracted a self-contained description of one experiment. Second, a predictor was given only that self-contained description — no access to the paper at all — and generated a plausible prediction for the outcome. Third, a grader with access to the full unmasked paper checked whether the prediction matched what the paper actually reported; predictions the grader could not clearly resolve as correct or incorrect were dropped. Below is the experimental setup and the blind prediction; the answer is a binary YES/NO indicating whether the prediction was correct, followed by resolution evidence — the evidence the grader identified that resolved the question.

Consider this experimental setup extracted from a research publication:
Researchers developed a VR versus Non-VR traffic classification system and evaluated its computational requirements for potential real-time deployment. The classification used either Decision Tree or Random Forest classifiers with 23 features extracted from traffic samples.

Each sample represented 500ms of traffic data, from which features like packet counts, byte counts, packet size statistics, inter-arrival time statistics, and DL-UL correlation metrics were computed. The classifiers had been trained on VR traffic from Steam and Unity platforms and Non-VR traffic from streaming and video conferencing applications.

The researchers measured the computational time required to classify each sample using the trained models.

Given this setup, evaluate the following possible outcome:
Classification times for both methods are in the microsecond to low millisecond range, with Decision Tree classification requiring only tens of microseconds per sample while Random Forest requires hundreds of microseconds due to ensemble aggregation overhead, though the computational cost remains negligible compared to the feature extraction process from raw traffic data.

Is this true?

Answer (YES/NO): NO